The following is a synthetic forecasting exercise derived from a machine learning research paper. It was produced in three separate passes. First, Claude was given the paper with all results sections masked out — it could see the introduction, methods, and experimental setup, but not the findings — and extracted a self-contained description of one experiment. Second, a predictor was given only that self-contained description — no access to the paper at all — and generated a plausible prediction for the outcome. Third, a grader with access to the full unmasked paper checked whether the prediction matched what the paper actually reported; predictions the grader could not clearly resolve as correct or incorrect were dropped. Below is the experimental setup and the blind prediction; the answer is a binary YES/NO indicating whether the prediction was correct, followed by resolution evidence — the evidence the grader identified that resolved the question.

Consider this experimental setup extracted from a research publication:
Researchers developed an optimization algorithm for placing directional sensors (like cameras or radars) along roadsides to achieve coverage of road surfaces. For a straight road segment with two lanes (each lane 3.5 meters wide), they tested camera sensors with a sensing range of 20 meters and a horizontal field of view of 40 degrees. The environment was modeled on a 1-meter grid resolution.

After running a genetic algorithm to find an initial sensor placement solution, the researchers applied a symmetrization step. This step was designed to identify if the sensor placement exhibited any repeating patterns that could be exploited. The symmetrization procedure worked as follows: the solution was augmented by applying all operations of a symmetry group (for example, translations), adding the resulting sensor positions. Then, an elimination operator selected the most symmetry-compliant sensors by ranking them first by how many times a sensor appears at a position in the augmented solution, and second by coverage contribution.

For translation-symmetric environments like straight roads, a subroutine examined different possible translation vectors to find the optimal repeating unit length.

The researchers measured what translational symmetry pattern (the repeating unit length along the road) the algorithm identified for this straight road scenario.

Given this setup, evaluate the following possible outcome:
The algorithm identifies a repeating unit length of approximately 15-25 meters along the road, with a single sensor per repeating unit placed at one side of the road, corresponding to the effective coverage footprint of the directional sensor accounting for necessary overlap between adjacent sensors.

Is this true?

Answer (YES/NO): NO